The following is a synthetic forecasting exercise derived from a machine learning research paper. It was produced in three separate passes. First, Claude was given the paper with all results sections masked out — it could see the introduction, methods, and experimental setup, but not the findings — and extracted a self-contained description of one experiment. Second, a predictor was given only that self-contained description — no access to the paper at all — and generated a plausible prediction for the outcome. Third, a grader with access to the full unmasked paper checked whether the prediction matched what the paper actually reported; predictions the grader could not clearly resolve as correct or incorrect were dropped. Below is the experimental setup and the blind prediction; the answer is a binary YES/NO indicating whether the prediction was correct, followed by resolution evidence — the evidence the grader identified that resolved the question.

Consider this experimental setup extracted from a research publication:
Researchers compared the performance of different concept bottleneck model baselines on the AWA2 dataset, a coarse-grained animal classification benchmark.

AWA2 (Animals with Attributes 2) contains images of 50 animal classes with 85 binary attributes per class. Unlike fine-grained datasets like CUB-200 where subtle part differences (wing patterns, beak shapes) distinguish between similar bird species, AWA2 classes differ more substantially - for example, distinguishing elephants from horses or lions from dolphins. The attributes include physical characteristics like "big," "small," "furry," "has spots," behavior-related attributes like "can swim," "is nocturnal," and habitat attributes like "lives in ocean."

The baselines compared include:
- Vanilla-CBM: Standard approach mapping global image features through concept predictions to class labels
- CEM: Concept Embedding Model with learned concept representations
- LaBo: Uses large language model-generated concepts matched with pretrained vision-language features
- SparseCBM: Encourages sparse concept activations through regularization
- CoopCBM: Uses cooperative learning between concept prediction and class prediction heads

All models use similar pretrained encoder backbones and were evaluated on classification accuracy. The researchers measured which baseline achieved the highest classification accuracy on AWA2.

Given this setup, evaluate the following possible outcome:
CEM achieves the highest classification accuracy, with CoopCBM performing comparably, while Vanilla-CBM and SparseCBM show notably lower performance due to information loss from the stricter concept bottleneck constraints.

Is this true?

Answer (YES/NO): NO